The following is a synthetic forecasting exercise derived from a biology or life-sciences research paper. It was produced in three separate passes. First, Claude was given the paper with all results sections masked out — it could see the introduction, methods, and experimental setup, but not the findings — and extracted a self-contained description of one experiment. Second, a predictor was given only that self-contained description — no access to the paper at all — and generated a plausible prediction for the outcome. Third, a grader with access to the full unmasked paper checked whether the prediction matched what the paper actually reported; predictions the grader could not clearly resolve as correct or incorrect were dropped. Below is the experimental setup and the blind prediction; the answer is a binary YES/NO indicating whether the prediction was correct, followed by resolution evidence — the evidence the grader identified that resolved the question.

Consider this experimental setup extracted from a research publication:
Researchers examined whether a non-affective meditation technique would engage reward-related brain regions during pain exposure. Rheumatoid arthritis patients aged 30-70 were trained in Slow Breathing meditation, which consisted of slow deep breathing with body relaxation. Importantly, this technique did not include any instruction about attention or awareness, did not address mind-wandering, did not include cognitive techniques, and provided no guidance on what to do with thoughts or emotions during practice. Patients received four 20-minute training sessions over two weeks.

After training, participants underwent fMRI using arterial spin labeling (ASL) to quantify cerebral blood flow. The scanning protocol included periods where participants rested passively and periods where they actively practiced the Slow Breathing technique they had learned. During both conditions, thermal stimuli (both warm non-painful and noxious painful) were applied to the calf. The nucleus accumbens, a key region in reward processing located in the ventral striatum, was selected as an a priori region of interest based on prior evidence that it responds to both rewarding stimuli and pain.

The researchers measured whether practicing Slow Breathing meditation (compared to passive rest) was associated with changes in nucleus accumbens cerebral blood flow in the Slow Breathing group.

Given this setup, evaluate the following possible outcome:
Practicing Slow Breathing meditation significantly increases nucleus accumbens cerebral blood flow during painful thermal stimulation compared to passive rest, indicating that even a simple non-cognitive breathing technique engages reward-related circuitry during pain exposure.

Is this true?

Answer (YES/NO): NO